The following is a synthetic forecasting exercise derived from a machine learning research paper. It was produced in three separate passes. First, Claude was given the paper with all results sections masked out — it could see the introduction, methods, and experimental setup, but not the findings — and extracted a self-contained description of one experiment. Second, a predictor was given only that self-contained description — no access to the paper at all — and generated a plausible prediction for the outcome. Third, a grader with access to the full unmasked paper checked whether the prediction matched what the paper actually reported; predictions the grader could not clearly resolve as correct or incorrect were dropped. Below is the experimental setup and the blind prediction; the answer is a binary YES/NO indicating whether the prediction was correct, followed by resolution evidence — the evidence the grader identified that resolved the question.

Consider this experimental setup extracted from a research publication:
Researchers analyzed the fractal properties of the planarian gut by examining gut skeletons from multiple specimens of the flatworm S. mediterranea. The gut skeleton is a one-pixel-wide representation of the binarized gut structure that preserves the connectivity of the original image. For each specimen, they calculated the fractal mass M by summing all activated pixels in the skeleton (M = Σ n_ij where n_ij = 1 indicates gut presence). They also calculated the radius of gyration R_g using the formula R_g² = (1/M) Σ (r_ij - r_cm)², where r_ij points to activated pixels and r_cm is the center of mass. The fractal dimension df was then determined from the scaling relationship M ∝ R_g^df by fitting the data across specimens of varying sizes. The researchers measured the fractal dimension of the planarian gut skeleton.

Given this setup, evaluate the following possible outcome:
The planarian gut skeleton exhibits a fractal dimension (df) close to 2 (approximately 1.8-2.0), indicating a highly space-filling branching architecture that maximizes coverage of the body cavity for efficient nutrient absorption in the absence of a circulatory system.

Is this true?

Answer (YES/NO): NO